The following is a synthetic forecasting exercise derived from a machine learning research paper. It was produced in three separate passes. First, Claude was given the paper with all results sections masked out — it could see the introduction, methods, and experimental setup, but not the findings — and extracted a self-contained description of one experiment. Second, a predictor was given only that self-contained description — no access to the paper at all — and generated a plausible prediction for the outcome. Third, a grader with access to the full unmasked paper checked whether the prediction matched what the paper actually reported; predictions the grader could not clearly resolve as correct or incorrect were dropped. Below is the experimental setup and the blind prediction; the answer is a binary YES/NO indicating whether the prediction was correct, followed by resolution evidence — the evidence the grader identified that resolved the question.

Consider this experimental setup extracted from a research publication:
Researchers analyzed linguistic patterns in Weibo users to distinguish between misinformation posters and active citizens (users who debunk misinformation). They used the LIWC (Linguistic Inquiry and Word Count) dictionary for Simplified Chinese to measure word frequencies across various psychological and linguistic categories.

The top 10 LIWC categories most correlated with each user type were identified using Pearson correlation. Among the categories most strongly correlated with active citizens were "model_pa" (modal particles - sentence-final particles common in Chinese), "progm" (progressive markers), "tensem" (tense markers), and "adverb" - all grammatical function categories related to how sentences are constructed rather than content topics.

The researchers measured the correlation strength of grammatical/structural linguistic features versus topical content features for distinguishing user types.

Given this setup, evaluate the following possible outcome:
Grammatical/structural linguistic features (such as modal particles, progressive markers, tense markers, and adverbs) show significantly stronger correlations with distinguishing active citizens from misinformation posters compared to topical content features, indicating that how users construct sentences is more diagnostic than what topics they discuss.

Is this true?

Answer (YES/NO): YES